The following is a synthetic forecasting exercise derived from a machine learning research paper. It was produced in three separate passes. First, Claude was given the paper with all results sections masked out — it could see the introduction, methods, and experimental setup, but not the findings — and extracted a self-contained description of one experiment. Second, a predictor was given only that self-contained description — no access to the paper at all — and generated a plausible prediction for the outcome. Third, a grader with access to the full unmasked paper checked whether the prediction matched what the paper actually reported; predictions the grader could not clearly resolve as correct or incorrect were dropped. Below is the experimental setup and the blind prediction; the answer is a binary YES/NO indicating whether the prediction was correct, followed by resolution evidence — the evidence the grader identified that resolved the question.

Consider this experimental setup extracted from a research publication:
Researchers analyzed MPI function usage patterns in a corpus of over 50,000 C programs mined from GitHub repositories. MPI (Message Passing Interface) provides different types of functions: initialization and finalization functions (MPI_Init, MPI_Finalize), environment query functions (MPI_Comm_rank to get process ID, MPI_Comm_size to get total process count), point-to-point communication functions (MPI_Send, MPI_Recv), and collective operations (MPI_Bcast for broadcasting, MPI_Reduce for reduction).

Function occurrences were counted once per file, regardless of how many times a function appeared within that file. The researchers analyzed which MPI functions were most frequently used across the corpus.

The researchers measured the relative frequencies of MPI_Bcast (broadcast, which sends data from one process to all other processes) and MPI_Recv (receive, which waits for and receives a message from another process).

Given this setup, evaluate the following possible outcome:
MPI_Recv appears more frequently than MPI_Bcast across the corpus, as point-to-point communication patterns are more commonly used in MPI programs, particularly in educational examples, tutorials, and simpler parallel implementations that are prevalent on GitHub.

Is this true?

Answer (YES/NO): YES